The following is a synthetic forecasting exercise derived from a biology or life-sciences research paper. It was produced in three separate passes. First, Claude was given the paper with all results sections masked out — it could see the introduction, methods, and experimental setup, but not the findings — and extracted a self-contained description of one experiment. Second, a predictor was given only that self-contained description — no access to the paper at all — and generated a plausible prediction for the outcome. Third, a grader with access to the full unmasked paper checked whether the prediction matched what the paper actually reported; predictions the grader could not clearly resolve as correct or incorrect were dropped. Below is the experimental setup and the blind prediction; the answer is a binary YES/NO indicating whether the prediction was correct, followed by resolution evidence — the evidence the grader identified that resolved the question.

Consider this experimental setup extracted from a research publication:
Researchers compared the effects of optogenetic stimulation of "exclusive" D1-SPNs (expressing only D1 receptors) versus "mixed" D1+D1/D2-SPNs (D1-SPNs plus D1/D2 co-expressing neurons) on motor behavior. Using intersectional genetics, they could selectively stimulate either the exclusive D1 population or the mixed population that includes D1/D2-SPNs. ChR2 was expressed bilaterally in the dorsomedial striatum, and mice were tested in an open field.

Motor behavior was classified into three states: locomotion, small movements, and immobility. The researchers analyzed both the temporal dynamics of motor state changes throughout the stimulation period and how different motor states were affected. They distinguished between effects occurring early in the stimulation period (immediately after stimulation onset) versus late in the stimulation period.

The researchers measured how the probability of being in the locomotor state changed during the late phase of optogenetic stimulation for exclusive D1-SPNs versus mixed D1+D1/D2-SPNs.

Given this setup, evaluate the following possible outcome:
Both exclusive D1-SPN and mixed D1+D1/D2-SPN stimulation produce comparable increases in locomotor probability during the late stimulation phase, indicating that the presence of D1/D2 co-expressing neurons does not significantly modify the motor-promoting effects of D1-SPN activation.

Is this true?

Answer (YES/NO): NO